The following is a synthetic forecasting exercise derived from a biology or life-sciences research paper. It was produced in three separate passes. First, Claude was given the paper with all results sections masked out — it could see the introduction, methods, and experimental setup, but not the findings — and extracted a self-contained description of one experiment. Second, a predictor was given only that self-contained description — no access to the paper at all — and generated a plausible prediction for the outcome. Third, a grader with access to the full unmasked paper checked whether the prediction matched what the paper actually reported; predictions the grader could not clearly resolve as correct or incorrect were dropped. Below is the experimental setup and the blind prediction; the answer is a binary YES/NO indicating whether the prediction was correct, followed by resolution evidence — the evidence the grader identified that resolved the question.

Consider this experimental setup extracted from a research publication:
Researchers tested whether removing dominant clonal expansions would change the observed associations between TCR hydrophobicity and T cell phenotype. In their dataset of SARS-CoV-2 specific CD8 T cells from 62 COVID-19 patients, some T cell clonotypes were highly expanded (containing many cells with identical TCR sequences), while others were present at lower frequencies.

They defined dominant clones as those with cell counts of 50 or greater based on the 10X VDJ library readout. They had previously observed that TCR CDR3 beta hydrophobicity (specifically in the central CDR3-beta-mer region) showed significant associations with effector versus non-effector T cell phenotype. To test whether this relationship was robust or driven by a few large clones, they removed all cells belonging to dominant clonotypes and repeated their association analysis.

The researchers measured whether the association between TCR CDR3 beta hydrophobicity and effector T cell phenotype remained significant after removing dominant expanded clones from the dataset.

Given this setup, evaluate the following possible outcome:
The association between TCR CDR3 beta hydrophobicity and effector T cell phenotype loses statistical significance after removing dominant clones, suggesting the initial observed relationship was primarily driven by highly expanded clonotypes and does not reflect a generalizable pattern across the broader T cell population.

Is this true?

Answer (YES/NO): NO